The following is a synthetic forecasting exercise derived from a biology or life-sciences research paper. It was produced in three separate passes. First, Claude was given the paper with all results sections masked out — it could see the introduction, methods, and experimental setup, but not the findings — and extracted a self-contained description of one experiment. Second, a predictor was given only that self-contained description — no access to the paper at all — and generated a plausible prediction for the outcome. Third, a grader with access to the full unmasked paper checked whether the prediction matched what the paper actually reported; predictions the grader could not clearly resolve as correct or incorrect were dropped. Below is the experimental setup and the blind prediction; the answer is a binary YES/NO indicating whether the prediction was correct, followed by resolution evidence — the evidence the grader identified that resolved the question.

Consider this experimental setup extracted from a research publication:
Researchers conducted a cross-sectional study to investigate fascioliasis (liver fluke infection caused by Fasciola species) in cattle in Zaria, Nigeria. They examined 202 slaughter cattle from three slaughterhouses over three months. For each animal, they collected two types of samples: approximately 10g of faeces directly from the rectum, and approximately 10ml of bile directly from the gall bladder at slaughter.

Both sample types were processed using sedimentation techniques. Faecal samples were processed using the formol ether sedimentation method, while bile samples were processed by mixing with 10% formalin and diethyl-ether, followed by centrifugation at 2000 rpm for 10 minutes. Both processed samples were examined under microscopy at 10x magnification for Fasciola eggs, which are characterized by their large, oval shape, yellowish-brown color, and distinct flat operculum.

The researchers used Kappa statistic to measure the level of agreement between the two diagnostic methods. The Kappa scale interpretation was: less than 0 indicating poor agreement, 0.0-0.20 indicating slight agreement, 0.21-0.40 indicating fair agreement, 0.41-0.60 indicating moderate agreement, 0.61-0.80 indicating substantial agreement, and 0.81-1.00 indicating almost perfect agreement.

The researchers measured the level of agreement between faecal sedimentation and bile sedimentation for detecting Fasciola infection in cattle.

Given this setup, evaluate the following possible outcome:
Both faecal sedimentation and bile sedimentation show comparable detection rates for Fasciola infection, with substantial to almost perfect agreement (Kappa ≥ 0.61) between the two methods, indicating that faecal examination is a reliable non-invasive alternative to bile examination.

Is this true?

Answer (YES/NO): NO